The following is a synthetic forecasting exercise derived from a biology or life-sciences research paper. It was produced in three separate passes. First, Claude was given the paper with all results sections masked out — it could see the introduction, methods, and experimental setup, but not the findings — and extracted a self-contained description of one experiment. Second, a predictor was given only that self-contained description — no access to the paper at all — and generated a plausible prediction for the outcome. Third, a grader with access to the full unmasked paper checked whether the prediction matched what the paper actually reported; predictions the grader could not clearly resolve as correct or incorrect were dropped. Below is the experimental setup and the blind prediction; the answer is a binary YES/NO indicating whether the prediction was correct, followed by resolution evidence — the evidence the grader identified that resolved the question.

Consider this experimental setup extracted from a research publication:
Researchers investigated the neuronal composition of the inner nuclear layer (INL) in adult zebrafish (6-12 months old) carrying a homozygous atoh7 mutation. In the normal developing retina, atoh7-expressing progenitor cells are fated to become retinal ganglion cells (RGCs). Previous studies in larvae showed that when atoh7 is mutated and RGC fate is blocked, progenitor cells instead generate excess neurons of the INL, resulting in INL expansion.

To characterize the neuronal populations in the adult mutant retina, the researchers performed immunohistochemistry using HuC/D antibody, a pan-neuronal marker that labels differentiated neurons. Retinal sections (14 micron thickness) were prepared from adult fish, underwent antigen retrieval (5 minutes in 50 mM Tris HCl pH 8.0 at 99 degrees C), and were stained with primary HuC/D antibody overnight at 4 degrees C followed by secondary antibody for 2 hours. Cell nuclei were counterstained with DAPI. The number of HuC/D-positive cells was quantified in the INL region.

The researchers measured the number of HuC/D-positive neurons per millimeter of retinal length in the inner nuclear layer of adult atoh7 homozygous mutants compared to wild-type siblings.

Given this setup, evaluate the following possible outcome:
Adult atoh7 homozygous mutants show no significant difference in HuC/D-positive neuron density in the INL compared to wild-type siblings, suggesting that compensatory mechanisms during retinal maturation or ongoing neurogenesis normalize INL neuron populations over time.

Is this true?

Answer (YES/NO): NO